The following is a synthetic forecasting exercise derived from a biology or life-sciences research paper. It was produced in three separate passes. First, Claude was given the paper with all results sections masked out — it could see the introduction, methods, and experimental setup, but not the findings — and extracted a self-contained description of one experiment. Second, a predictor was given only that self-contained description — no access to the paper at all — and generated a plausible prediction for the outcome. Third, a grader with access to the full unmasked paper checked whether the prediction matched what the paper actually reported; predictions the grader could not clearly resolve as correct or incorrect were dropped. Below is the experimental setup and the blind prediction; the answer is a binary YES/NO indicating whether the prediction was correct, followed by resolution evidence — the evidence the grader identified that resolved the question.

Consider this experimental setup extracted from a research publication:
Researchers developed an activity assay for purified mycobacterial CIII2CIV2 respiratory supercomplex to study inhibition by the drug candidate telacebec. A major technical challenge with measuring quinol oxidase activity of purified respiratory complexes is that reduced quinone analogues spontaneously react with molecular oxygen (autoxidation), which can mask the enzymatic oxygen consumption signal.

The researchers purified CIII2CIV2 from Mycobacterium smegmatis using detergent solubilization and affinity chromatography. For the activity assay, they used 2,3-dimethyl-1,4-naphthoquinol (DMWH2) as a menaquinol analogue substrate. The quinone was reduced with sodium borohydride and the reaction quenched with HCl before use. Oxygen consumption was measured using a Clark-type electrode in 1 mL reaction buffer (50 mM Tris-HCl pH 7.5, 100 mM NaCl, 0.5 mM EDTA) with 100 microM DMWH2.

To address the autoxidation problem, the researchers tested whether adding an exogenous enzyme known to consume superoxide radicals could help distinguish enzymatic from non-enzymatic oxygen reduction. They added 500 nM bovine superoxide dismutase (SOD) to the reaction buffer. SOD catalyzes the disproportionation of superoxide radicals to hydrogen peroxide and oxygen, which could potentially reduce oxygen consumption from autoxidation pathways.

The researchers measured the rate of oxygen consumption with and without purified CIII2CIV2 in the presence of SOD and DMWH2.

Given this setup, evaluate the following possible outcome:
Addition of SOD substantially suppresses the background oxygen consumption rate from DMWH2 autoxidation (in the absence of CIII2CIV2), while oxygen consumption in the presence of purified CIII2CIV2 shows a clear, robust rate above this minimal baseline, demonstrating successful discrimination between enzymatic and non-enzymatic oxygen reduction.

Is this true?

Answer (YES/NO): YES